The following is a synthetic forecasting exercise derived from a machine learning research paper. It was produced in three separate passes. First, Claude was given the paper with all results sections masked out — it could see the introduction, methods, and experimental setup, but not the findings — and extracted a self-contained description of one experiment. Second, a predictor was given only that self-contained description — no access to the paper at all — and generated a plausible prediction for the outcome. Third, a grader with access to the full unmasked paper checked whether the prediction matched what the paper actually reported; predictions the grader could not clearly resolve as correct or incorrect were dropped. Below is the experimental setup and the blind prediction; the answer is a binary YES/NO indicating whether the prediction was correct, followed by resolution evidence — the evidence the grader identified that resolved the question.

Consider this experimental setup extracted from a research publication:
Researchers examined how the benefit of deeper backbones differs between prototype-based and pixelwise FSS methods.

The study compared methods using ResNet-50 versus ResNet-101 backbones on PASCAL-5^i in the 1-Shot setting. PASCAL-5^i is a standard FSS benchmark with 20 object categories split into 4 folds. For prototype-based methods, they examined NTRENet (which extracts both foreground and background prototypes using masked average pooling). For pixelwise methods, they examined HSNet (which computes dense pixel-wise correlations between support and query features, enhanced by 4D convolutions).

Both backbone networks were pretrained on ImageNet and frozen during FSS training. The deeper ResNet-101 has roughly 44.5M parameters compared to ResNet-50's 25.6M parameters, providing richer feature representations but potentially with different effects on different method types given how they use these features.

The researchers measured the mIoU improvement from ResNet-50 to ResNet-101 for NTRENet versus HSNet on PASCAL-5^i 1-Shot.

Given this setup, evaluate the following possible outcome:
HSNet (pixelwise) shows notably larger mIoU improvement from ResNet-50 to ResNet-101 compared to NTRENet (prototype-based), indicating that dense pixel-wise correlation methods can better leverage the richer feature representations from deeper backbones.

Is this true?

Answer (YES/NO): YES